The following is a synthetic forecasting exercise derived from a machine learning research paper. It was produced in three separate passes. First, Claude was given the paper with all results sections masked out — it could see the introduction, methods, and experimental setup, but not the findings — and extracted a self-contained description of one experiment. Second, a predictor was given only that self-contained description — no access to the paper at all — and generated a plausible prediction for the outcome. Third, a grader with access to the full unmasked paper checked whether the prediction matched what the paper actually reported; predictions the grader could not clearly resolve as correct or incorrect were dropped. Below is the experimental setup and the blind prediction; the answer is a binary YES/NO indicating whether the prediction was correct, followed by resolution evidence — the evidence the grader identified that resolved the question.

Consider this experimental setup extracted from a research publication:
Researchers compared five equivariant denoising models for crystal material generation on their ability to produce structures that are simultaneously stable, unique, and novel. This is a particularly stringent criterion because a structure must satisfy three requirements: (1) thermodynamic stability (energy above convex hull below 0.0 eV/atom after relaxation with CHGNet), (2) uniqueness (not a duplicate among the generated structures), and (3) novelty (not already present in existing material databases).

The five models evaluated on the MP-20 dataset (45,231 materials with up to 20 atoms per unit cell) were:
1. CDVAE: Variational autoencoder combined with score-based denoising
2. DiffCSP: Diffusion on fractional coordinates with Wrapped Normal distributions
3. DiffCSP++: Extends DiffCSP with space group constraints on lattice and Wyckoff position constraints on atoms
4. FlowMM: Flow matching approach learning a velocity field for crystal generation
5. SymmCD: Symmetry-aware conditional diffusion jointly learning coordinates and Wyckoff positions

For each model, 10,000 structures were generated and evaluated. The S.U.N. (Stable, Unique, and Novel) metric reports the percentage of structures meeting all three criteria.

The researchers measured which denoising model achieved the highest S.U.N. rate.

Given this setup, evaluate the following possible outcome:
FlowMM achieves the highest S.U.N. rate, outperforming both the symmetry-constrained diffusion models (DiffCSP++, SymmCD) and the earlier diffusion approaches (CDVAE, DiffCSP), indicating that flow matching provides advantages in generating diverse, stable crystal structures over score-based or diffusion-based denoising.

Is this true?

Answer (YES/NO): NO